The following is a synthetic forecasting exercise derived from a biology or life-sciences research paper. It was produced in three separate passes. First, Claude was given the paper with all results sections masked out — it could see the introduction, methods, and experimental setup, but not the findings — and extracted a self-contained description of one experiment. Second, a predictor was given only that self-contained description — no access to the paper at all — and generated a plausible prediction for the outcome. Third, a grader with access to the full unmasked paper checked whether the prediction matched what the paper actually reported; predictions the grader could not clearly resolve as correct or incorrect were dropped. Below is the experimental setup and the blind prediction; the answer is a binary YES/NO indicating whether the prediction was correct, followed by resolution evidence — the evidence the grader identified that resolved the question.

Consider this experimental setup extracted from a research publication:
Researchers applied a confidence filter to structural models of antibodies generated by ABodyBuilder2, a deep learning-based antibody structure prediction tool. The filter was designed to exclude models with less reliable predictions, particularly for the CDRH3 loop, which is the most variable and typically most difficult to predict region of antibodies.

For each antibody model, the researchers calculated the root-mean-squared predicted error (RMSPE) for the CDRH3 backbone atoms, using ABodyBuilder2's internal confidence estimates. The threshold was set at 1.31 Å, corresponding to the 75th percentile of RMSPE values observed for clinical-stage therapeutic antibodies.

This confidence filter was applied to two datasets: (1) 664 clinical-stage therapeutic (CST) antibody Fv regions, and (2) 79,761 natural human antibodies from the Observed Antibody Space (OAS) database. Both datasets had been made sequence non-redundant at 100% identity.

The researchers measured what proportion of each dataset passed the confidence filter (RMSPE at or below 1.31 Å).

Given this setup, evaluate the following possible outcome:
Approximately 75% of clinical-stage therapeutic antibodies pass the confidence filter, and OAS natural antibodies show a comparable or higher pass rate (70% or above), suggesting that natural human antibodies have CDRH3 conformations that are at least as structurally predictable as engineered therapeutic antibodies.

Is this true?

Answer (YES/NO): NO